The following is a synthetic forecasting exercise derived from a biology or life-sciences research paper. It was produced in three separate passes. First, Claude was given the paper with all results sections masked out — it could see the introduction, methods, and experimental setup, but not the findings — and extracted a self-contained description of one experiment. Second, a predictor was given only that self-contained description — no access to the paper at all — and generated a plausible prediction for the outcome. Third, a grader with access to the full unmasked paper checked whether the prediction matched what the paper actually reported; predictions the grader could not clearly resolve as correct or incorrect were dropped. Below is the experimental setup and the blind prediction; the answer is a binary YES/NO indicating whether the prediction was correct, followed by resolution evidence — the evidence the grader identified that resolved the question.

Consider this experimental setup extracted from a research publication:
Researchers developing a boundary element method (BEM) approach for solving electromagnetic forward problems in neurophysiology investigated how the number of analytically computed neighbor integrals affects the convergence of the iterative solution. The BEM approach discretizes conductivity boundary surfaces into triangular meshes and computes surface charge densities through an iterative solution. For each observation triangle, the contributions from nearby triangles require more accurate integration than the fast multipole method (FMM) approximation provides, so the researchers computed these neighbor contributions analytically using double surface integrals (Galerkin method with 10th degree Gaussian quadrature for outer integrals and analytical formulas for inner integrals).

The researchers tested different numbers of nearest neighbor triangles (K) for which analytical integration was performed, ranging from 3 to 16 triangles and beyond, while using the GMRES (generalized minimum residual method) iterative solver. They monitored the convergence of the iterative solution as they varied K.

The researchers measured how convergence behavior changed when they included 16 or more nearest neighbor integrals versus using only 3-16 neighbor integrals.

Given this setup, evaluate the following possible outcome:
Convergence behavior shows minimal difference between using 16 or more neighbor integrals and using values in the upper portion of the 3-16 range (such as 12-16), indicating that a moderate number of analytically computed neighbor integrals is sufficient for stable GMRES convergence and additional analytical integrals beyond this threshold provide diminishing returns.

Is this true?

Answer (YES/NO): NO